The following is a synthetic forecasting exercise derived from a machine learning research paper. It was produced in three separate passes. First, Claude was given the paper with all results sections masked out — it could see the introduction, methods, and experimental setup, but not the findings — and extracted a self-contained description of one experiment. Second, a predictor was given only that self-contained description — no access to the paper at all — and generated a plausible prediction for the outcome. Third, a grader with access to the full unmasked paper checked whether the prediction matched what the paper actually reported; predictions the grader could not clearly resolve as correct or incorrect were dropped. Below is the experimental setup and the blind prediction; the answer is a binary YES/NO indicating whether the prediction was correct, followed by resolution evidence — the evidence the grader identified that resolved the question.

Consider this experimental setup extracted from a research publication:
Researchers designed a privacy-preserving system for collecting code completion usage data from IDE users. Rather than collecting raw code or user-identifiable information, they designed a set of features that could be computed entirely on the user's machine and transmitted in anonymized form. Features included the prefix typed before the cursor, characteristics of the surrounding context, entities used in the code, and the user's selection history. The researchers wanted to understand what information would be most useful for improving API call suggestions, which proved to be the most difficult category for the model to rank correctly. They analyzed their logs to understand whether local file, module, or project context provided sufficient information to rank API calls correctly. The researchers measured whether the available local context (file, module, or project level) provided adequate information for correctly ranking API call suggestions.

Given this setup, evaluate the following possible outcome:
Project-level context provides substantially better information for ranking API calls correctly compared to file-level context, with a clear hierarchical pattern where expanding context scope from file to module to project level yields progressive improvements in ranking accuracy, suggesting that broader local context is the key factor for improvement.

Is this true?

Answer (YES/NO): NO